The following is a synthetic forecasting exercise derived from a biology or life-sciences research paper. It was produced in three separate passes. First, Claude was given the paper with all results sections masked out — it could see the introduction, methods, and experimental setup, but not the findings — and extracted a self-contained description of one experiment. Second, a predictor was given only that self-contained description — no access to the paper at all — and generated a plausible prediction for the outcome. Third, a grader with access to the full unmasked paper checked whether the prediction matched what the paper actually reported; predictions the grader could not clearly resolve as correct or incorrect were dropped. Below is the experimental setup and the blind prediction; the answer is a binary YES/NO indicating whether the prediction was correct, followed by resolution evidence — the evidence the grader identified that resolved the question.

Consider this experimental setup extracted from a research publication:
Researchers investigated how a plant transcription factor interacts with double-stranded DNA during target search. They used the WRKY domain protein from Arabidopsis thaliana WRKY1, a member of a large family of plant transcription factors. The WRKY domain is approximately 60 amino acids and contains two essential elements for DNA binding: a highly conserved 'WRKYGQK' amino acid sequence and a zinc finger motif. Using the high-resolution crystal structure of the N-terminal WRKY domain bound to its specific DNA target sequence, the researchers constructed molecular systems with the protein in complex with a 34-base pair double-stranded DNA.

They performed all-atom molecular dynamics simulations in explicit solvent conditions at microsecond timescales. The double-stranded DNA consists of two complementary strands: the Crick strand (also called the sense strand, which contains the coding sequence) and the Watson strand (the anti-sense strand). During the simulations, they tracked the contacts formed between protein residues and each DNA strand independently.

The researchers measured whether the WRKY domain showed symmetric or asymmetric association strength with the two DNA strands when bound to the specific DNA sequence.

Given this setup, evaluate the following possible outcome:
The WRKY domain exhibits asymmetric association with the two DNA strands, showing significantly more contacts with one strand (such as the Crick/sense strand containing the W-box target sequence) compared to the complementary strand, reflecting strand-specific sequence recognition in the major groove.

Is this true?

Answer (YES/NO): YES